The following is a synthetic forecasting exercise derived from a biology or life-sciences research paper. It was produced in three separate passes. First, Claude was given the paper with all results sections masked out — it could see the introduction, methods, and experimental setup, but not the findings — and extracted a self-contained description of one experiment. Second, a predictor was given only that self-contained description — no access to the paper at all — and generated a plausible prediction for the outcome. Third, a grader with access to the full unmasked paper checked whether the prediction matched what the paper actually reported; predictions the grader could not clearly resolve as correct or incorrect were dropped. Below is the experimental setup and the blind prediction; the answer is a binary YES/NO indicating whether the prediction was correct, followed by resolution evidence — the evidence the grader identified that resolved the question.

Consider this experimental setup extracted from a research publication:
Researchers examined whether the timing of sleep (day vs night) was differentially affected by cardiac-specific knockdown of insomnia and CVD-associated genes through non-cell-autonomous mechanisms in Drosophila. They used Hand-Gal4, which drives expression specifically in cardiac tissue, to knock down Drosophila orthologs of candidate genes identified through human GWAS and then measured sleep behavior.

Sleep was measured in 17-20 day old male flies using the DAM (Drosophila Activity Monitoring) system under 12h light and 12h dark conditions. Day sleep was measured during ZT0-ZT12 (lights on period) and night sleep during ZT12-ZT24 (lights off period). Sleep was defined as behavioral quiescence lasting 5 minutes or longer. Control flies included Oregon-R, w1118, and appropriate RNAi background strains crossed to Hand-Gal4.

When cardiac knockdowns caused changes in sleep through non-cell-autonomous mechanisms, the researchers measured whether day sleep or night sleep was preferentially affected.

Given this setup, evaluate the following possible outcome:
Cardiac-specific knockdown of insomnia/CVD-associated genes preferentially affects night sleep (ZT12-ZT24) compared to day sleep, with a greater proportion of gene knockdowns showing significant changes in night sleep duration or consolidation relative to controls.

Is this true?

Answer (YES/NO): YES